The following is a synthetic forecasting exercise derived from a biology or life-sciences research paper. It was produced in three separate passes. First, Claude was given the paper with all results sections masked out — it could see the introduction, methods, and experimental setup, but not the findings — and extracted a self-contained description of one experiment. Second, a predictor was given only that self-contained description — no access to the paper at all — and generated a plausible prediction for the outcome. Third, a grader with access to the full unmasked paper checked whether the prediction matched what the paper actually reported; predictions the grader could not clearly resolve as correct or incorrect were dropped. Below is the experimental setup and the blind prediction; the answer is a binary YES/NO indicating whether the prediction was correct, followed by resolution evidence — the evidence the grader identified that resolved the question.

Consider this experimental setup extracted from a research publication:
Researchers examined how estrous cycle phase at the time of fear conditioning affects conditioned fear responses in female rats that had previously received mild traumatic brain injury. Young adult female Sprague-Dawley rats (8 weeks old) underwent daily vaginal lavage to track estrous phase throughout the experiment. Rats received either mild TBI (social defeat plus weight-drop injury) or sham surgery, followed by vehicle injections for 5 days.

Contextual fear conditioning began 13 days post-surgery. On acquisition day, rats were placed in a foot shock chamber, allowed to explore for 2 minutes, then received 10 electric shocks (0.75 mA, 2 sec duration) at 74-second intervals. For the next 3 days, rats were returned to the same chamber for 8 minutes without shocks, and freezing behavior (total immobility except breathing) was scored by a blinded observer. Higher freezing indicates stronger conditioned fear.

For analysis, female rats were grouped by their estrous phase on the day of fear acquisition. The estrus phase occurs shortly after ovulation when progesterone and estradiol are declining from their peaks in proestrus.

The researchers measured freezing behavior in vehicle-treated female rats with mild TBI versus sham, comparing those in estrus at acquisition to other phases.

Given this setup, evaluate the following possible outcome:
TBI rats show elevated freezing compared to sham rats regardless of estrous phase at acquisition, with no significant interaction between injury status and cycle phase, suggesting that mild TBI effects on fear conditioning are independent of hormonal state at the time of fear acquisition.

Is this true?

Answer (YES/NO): NO